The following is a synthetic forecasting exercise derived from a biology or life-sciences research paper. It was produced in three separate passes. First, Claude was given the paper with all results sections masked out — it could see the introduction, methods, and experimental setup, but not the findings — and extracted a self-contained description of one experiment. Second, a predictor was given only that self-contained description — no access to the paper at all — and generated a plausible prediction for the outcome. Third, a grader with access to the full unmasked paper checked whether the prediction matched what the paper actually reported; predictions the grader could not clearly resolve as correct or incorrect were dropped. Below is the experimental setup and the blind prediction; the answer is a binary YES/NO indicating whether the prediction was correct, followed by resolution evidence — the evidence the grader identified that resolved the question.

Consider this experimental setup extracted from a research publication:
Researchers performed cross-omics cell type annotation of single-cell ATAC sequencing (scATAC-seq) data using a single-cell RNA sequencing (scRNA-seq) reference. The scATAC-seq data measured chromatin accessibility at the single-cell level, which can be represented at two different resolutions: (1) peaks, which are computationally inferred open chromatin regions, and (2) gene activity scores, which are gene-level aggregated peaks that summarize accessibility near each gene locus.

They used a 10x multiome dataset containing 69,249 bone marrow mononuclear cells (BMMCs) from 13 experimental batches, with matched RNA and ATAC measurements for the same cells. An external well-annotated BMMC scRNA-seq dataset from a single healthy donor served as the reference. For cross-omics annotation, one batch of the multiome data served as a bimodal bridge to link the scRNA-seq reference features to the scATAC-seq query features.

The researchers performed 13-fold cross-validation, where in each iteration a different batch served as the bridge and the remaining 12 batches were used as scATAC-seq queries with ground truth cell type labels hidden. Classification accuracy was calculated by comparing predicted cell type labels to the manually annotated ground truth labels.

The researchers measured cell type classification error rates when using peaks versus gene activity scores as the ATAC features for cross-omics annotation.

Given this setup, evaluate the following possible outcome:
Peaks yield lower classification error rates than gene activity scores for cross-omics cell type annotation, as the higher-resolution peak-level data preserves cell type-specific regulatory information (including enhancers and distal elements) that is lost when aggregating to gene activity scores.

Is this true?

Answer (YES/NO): NO